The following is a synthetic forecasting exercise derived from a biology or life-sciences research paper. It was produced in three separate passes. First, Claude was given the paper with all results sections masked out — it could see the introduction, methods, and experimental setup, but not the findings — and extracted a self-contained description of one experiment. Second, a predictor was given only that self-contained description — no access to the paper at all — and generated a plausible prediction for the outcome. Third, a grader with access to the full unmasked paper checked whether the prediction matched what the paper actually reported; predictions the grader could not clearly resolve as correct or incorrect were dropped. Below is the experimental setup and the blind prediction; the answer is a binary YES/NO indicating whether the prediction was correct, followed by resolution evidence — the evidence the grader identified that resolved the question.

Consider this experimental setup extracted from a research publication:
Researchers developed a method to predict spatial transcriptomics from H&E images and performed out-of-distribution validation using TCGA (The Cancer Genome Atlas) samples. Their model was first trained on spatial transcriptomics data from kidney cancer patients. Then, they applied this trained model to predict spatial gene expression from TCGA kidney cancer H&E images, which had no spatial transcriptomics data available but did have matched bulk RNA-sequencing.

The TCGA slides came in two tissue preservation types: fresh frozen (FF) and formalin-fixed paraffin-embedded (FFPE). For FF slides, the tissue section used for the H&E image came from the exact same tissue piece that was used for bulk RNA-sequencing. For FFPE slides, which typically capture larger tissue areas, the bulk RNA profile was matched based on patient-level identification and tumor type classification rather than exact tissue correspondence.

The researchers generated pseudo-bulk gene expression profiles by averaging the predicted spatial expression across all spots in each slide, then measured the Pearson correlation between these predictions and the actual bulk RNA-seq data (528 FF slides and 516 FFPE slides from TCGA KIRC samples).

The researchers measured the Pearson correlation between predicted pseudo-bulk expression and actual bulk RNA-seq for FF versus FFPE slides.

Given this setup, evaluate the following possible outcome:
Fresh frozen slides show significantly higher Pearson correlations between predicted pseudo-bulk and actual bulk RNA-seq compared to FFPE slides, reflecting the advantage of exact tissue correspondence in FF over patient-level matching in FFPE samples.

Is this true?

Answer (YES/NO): YES